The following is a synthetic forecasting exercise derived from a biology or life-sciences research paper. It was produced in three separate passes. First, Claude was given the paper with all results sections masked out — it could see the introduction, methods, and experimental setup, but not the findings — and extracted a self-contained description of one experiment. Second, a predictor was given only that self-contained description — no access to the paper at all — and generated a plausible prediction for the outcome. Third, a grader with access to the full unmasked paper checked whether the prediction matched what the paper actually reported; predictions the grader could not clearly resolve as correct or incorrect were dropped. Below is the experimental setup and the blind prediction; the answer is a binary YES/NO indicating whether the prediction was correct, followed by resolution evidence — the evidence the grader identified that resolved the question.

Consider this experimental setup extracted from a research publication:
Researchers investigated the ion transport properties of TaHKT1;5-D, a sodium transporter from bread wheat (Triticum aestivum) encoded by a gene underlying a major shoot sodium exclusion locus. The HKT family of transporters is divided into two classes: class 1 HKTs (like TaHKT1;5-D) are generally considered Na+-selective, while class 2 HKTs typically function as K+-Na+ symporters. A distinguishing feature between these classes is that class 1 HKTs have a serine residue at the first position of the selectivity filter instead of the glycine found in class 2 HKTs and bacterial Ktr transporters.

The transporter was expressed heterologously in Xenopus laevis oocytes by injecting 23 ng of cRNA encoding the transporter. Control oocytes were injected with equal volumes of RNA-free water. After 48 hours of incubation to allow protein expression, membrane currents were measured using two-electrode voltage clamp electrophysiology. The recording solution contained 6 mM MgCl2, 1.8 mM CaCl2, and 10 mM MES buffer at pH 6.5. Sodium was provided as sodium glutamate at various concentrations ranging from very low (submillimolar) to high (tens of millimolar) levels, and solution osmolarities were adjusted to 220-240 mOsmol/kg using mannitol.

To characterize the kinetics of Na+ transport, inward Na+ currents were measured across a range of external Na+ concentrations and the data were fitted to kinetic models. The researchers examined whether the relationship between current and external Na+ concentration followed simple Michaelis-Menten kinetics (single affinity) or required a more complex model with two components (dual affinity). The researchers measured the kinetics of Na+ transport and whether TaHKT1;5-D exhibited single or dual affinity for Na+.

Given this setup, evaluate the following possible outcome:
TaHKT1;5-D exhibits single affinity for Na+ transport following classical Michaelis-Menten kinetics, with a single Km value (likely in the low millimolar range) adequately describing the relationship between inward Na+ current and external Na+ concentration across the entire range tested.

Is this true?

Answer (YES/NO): NO